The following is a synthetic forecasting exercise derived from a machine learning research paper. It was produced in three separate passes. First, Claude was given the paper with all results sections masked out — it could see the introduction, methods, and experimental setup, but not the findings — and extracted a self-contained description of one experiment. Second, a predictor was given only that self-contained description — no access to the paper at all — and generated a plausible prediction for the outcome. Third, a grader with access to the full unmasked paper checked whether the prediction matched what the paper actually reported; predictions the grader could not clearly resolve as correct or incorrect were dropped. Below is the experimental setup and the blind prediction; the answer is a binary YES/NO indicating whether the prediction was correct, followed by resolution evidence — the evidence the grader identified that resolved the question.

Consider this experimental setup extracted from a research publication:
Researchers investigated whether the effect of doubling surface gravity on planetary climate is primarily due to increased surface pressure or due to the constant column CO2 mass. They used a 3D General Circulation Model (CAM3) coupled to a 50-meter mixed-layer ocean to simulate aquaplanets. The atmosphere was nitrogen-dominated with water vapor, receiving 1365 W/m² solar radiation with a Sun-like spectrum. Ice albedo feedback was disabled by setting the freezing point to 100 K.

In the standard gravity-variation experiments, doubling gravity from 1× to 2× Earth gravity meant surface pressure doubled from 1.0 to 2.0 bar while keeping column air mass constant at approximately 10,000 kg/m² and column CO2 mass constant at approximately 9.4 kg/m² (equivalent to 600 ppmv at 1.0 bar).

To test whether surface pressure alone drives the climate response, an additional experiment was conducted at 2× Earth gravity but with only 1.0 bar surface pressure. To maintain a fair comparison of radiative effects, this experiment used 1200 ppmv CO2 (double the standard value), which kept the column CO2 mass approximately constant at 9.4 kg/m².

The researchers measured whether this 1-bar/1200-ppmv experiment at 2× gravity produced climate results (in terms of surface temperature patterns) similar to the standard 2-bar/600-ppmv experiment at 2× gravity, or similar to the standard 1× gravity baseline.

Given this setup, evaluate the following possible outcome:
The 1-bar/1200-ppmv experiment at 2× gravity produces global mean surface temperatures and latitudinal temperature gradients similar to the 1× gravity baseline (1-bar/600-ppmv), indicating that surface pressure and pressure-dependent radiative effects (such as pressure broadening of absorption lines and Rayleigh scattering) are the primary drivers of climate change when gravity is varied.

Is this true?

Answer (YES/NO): NO